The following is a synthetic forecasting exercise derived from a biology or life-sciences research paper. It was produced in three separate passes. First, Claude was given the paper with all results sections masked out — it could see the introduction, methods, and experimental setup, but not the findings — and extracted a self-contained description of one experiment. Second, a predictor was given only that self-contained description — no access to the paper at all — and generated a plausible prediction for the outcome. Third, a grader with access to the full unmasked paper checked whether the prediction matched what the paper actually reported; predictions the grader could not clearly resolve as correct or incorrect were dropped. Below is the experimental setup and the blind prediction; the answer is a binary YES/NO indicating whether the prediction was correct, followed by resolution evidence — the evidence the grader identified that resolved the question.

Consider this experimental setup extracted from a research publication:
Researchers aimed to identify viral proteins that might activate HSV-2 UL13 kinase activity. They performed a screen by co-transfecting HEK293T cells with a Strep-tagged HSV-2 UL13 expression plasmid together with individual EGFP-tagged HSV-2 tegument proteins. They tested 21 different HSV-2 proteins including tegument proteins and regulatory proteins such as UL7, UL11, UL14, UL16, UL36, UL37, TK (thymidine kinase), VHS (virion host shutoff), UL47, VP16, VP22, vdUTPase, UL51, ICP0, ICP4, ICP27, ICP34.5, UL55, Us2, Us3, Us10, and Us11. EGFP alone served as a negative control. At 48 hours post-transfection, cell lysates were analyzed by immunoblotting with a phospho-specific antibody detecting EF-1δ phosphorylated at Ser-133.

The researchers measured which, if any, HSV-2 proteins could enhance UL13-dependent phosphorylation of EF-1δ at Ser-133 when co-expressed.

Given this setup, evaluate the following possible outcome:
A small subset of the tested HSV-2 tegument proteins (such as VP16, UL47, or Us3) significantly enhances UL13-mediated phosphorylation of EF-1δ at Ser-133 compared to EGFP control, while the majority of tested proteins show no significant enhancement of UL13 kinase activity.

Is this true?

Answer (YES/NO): NO